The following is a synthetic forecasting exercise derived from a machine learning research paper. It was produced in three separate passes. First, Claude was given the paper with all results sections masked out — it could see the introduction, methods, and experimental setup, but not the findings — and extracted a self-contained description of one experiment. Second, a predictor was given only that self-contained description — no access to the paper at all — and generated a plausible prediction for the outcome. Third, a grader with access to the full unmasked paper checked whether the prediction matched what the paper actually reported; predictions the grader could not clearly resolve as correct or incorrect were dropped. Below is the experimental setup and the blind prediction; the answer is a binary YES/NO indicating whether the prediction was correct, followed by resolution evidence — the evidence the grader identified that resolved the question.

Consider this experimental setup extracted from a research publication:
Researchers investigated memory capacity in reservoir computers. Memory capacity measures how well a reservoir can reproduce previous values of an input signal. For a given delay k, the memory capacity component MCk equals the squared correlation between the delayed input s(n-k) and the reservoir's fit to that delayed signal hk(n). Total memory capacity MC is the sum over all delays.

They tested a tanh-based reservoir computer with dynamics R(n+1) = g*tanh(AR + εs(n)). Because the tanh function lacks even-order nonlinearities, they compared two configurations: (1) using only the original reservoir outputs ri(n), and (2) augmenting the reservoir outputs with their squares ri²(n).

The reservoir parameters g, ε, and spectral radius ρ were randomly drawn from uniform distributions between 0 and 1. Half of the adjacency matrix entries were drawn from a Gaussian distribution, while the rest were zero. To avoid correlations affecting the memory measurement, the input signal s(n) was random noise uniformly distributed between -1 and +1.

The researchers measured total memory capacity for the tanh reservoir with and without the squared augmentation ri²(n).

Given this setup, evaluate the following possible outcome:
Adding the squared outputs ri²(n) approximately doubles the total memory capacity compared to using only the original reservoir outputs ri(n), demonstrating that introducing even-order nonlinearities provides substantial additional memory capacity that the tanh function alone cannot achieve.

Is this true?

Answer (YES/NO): NO